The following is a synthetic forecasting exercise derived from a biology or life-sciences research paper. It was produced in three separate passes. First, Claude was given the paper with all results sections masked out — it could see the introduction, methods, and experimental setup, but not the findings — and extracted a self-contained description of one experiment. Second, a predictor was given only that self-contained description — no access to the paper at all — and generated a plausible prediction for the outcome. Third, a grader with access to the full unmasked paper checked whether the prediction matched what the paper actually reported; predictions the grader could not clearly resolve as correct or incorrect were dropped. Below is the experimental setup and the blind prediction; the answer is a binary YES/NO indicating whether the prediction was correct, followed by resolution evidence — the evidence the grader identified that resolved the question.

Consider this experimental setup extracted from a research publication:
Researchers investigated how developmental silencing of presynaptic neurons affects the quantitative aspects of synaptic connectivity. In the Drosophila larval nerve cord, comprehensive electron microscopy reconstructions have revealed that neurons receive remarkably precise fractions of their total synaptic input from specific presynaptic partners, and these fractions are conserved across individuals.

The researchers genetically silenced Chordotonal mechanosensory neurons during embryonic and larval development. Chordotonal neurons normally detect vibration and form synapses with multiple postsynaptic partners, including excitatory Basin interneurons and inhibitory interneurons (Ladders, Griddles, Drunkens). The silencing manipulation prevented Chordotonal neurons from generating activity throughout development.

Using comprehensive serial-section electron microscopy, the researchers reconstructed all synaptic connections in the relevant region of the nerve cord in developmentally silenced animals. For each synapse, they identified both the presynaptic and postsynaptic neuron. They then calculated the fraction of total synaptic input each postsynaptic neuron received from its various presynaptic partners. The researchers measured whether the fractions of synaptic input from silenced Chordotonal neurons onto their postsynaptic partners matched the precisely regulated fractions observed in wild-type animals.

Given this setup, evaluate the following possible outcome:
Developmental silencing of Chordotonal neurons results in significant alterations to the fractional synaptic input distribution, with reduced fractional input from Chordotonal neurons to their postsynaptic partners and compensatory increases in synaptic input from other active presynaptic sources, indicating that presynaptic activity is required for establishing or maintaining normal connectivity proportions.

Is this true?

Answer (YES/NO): NO